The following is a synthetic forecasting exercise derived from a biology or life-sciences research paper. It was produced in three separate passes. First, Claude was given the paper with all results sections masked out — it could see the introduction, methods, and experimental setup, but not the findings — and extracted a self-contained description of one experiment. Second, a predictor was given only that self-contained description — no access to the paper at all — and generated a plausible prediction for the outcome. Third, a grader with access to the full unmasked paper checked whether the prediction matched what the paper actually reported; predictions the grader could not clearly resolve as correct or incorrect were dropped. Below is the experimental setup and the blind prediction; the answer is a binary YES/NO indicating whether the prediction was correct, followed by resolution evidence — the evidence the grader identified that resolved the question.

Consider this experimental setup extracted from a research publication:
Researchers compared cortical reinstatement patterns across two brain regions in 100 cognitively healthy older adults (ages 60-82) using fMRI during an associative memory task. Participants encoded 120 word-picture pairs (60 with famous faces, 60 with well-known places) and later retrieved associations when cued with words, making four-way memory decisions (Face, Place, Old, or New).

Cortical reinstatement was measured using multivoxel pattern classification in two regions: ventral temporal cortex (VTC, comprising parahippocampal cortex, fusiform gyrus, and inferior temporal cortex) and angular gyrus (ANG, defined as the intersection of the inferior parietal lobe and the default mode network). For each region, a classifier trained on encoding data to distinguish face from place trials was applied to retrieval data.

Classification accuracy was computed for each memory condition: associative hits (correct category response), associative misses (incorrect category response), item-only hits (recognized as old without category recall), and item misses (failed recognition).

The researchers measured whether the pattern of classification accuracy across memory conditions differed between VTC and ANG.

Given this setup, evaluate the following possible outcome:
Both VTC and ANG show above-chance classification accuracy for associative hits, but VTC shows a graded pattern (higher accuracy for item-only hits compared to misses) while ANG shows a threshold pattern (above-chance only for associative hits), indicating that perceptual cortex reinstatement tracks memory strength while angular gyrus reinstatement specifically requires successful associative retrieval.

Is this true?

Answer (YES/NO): NO